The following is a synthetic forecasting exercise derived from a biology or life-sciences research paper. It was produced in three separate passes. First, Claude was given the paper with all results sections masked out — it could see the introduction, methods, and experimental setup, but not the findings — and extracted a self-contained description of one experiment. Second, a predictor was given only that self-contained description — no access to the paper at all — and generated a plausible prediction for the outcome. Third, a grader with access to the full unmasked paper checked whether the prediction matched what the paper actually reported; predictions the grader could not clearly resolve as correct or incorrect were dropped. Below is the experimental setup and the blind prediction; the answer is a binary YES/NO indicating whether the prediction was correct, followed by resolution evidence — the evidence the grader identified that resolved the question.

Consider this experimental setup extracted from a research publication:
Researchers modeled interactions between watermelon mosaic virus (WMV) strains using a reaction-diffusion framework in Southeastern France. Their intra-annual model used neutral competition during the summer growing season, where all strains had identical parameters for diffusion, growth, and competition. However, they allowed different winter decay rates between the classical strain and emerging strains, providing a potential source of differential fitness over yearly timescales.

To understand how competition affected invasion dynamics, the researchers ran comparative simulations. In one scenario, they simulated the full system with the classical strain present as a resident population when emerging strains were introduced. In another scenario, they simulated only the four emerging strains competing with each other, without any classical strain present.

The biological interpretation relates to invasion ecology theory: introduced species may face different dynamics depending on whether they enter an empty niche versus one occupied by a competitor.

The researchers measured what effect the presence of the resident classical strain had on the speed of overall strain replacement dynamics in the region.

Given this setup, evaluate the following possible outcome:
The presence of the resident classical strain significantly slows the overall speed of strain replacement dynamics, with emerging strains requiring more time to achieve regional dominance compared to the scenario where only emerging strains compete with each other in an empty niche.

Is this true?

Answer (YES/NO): YES